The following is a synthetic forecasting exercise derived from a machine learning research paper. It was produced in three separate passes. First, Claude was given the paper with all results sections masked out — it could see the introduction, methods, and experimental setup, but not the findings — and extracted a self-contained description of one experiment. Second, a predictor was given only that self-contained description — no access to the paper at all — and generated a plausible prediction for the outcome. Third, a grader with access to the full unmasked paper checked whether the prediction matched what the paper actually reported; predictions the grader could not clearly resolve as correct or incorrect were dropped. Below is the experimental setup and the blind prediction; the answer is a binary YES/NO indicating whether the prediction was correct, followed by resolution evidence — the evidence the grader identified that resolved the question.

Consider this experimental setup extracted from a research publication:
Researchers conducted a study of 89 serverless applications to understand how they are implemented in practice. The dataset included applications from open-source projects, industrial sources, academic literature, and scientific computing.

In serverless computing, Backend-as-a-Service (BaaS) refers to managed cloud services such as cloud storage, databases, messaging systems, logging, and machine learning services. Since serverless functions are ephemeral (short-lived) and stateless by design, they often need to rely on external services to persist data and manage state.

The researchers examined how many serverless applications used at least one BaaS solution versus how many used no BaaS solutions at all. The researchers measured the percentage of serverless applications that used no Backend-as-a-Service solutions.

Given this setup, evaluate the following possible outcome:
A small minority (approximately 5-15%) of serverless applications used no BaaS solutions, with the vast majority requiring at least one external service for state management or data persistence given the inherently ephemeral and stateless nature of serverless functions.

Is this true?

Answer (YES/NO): YES